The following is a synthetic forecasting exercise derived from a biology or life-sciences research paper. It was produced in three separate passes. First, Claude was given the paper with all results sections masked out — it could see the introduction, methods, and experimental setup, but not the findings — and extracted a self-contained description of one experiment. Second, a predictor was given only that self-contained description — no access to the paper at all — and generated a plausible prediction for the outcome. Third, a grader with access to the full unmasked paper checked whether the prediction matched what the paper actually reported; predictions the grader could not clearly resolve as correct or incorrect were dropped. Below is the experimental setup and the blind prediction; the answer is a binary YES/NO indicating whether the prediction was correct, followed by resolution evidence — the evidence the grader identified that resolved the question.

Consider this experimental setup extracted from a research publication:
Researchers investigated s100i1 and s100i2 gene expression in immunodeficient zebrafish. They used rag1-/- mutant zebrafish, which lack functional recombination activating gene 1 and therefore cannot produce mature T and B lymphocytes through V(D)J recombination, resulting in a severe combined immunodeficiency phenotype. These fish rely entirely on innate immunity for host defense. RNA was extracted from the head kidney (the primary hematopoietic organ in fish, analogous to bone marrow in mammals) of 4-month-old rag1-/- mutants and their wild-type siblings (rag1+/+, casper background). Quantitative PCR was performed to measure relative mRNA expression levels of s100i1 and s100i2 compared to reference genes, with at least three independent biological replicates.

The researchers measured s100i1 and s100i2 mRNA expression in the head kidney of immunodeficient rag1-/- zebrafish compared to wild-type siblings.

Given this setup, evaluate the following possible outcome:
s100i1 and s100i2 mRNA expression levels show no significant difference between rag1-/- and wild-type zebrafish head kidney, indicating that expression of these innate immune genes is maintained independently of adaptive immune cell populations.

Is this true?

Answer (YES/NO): NO